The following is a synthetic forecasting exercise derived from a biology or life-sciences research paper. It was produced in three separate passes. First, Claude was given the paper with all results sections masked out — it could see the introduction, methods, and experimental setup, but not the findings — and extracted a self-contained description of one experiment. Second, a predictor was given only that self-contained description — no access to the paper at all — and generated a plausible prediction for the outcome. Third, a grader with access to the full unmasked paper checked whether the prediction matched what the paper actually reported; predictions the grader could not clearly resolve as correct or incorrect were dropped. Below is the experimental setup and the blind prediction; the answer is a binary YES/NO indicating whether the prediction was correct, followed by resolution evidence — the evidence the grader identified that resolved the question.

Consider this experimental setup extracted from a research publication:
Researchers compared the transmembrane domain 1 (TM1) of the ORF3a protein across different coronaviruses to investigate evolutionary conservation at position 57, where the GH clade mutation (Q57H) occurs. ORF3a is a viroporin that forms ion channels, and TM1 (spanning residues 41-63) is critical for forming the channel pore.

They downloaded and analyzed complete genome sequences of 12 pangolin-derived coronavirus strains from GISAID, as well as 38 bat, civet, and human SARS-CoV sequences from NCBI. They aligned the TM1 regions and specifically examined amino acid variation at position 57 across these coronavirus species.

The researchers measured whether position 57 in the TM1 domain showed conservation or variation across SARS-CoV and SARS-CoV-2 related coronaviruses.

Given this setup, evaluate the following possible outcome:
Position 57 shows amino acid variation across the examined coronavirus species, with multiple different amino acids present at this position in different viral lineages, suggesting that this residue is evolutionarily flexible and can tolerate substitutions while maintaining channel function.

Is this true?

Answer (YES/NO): NO